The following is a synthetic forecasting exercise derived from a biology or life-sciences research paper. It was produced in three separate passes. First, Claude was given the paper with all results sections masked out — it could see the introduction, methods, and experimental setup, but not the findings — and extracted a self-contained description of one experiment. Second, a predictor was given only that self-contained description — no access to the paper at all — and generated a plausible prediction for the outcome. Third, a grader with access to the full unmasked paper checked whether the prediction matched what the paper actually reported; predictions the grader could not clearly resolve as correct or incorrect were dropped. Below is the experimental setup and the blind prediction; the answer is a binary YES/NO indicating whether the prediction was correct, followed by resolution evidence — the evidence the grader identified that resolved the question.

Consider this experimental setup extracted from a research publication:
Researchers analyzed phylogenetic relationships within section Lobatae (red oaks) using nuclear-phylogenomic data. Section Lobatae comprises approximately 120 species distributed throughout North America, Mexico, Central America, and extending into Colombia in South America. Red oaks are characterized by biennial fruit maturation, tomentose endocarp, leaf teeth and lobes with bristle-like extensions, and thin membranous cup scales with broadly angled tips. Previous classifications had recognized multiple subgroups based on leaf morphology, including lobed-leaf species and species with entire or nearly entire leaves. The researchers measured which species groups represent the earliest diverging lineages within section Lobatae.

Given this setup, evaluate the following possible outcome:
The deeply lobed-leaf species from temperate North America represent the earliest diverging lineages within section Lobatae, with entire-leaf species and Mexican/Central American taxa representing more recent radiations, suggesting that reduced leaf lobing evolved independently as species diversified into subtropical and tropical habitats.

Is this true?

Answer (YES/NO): NO